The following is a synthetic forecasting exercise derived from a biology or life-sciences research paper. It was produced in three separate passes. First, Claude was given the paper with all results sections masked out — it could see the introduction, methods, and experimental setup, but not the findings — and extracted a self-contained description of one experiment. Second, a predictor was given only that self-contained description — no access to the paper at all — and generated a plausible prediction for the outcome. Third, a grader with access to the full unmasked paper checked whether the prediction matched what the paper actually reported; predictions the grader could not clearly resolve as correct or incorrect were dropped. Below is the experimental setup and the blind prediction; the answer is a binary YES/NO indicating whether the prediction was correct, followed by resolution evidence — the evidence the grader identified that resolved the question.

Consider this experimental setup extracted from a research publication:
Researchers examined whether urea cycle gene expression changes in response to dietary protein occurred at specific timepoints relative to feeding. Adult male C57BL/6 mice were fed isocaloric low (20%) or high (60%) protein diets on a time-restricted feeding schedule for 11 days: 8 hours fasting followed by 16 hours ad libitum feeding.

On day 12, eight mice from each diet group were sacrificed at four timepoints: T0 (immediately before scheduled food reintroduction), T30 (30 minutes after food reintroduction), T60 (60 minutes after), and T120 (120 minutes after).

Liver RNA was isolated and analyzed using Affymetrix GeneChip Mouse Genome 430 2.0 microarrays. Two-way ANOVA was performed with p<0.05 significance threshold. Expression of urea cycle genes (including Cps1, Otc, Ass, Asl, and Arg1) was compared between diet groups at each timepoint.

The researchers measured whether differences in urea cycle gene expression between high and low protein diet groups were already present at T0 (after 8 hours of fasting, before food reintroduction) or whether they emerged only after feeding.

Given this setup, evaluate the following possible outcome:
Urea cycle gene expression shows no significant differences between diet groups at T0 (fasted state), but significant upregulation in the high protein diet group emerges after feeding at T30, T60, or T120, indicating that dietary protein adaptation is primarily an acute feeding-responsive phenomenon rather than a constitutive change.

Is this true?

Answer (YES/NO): NO